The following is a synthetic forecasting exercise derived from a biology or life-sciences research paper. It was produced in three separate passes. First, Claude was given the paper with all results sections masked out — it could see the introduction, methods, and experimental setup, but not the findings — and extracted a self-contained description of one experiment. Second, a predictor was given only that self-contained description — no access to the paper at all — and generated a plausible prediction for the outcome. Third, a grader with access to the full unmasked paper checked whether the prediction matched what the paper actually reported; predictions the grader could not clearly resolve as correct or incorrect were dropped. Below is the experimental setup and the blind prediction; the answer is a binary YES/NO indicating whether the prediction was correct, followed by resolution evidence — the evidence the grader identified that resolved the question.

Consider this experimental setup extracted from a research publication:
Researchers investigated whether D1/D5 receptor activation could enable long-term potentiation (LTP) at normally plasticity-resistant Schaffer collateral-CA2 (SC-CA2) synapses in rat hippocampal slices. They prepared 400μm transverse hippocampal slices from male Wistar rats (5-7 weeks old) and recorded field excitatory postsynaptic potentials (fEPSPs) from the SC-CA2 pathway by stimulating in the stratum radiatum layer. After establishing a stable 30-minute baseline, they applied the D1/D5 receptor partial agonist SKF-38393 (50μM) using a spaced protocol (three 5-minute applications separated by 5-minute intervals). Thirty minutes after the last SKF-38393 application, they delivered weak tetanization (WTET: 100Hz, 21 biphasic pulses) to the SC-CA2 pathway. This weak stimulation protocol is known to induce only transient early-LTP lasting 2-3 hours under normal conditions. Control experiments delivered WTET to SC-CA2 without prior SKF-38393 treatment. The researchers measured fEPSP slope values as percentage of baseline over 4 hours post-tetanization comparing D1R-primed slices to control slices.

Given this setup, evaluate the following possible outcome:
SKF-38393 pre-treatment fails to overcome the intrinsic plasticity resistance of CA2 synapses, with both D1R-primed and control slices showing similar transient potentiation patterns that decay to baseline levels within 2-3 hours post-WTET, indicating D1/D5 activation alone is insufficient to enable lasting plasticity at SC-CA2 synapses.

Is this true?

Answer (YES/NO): NO